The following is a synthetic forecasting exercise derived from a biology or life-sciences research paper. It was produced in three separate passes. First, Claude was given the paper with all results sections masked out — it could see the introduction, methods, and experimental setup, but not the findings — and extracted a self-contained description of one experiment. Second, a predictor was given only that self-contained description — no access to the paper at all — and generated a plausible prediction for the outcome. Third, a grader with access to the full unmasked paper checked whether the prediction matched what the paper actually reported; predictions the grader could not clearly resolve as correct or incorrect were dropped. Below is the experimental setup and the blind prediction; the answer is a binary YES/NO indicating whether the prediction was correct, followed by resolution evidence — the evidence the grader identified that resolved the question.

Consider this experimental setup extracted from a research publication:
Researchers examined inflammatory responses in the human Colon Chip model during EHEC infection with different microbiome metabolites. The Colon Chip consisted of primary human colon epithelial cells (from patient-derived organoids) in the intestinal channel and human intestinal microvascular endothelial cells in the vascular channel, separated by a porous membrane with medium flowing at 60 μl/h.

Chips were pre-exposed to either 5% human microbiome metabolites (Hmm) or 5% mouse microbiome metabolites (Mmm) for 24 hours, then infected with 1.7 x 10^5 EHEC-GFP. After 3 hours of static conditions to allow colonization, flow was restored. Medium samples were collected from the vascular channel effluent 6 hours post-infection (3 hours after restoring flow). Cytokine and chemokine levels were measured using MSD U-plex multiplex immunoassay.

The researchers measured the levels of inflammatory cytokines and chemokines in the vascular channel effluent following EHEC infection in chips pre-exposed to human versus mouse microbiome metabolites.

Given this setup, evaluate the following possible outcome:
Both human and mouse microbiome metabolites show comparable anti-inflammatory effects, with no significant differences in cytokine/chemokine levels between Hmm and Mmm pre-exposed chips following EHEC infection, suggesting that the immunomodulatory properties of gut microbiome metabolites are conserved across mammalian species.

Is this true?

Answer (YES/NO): NO